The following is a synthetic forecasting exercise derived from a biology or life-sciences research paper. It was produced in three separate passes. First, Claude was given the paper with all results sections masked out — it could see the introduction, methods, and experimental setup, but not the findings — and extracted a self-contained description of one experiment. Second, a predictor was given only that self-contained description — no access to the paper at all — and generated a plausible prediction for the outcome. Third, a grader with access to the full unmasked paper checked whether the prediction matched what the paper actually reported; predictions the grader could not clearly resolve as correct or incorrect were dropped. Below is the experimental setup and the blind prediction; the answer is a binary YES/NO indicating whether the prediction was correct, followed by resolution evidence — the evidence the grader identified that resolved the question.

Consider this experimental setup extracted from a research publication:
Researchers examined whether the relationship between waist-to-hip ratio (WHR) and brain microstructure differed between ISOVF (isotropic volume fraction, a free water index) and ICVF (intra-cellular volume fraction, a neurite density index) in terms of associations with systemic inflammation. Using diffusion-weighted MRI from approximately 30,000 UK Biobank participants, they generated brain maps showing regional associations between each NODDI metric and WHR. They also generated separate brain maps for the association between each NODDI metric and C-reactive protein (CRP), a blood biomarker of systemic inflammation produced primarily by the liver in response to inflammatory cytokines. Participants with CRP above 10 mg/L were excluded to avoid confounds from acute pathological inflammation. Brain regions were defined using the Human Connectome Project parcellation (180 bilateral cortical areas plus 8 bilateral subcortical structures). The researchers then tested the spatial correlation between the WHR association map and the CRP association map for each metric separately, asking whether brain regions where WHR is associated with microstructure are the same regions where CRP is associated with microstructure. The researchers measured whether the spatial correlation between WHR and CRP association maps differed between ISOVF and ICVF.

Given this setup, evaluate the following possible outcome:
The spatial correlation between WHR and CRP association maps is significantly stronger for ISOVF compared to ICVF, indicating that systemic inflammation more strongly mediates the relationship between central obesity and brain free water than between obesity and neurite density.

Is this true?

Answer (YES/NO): YES